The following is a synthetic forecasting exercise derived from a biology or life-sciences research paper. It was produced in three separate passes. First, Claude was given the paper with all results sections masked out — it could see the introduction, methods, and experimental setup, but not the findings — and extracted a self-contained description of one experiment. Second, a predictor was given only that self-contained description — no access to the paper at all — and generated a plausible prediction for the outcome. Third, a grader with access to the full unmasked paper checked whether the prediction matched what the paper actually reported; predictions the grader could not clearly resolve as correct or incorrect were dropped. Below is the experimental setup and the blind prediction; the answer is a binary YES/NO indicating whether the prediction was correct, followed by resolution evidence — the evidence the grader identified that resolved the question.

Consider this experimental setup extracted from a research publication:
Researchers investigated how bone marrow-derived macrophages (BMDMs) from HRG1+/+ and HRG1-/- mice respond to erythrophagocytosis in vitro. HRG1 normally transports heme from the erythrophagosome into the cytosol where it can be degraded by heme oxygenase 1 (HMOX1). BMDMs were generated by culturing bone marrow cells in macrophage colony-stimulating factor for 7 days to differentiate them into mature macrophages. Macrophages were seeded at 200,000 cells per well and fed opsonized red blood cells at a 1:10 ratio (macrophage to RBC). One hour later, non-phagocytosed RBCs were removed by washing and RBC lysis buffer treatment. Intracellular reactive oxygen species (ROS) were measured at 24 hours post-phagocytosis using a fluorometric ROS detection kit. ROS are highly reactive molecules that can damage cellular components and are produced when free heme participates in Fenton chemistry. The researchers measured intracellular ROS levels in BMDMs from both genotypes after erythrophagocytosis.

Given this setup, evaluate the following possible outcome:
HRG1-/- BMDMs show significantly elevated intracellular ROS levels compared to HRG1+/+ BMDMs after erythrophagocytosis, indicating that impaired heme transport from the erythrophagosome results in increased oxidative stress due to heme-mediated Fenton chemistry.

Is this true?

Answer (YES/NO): NO